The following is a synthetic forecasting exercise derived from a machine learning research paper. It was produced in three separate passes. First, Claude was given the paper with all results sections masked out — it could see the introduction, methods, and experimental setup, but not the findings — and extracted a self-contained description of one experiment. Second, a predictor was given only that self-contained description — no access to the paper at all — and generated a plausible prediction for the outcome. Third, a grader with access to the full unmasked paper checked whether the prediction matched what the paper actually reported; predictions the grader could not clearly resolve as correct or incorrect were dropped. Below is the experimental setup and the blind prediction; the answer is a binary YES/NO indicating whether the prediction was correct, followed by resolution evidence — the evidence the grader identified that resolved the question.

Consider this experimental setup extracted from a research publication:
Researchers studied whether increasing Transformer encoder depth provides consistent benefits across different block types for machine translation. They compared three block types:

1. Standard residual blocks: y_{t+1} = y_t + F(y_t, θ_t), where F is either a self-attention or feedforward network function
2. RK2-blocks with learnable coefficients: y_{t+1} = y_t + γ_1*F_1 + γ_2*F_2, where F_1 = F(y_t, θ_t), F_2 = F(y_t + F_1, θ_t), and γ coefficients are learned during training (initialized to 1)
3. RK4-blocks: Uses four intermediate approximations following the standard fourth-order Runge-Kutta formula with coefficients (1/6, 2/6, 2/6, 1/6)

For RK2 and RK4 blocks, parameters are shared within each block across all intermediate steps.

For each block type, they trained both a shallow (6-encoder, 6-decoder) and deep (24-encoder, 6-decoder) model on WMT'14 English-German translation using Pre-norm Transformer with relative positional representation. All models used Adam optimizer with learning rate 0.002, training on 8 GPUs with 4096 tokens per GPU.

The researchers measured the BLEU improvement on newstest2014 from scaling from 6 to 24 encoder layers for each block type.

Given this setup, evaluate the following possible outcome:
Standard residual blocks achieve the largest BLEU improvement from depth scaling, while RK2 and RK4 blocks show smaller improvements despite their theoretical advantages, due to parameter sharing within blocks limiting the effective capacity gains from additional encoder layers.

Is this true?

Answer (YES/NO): NO